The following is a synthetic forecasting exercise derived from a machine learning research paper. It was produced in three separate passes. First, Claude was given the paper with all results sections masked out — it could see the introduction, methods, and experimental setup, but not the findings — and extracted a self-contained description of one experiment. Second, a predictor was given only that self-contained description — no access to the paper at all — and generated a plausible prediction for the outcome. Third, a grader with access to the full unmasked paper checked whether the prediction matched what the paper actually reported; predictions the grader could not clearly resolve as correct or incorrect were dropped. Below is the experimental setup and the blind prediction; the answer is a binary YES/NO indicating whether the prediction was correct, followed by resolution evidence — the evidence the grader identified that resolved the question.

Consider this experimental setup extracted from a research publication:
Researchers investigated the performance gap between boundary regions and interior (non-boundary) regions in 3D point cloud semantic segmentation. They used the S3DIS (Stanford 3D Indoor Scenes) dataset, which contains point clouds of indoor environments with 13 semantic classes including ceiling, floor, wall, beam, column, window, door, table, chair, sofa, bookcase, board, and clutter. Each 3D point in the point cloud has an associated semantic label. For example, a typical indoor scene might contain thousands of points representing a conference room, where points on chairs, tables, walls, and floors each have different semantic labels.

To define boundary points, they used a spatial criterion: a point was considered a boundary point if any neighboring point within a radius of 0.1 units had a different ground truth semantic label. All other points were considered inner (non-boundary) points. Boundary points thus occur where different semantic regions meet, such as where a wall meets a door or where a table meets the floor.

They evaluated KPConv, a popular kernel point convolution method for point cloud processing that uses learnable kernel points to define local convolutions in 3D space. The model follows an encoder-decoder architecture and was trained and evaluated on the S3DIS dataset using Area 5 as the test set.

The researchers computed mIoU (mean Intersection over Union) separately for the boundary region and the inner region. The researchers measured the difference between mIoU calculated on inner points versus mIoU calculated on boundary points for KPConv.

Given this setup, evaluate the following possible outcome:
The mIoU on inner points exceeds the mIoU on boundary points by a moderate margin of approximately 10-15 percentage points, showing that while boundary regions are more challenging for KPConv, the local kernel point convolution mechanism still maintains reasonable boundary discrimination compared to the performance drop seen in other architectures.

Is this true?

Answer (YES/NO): NO